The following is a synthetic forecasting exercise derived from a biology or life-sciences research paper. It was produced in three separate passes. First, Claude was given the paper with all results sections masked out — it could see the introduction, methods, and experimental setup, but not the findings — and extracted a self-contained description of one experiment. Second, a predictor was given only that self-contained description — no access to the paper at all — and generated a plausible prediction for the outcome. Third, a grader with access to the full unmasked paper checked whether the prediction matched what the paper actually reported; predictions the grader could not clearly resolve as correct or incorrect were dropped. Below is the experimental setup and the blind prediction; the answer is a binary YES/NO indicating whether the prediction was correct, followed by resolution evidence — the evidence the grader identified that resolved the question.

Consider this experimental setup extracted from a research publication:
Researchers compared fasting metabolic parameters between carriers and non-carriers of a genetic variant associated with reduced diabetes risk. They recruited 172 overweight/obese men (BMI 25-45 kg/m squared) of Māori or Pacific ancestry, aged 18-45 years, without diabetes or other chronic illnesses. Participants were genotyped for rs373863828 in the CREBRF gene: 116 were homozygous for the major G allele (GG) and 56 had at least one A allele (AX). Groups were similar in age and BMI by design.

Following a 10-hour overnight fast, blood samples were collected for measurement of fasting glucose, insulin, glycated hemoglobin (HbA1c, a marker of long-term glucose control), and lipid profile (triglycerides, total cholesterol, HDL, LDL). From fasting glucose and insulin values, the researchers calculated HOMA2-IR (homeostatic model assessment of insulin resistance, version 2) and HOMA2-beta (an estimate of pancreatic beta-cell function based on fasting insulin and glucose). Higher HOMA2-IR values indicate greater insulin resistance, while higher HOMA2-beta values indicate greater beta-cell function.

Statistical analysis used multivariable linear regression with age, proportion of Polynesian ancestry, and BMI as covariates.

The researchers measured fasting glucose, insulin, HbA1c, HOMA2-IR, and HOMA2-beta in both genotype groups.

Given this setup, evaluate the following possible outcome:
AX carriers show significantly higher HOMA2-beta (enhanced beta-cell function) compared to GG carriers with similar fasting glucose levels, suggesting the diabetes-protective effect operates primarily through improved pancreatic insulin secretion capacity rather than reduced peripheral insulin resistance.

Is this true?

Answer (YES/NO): NO